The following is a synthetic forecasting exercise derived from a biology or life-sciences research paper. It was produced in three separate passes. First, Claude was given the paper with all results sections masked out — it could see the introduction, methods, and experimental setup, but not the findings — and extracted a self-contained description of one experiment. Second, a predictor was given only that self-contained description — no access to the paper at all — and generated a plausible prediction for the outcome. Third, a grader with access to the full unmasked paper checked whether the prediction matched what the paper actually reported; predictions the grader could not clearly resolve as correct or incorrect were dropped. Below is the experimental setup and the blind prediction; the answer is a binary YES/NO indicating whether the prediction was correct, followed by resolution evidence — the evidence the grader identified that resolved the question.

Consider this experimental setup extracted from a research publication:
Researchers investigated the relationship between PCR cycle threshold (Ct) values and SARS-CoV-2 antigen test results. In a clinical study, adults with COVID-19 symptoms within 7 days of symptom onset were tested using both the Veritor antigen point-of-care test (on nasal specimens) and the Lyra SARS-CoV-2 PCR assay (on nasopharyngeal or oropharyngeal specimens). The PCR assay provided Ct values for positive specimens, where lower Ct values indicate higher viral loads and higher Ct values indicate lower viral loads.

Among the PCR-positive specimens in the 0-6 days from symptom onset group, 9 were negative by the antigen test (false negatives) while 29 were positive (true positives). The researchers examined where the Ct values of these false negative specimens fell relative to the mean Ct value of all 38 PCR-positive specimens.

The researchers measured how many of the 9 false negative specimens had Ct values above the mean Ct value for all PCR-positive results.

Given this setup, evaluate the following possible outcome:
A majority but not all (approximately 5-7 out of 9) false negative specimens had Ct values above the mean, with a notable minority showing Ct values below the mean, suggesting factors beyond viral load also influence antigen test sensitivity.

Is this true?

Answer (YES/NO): NO